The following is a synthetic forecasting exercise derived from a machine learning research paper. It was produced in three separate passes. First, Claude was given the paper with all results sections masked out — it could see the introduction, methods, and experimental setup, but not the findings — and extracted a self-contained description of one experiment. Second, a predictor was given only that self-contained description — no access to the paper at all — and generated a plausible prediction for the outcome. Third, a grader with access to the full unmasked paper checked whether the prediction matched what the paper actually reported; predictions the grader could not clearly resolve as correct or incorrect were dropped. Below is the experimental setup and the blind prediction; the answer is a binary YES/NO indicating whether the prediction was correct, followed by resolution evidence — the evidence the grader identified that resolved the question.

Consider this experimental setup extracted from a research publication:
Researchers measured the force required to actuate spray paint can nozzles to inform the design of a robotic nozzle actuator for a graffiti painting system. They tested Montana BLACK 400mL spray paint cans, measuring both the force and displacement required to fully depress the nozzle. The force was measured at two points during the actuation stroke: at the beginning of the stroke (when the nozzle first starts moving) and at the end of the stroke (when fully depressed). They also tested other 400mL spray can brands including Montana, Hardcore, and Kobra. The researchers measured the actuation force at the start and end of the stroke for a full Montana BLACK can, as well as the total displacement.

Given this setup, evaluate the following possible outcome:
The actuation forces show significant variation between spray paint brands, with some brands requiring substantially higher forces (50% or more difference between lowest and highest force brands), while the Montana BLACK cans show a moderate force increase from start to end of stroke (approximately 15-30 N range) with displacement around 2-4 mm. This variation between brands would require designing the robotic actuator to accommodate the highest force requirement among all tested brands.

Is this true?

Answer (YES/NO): NO